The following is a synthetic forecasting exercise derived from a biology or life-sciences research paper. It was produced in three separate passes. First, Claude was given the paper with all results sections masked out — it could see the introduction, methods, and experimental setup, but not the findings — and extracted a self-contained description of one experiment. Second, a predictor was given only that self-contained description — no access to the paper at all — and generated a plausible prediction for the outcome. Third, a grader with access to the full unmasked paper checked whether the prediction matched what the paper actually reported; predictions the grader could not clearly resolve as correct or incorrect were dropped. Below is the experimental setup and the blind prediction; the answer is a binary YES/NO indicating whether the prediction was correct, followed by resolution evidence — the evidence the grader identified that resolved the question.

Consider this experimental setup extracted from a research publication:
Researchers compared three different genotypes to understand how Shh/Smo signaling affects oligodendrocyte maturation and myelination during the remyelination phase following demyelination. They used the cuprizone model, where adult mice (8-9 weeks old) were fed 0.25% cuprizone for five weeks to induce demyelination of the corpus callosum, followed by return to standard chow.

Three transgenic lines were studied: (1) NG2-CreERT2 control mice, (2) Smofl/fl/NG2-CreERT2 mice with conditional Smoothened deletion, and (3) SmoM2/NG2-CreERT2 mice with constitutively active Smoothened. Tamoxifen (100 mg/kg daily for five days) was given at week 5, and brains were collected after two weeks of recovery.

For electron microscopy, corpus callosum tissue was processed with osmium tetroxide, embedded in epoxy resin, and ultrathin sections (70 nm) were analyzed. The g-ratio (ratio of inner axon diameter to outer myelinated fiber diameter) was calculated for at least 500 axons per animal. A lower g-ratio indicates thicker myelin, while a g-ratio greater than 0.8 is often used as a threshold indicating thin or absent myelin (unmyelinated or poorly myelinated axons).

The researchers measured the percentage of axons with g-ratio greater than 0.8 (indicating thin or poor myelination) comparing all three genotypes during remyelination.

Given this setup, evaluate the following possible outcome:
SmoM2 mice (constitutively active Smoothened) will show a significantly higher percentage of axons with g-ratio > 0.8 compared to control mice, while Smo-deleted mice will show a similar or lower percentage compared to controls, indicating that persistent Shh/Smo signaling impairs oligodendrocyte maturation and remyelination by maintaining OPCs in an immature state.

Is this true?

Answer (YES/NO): NO